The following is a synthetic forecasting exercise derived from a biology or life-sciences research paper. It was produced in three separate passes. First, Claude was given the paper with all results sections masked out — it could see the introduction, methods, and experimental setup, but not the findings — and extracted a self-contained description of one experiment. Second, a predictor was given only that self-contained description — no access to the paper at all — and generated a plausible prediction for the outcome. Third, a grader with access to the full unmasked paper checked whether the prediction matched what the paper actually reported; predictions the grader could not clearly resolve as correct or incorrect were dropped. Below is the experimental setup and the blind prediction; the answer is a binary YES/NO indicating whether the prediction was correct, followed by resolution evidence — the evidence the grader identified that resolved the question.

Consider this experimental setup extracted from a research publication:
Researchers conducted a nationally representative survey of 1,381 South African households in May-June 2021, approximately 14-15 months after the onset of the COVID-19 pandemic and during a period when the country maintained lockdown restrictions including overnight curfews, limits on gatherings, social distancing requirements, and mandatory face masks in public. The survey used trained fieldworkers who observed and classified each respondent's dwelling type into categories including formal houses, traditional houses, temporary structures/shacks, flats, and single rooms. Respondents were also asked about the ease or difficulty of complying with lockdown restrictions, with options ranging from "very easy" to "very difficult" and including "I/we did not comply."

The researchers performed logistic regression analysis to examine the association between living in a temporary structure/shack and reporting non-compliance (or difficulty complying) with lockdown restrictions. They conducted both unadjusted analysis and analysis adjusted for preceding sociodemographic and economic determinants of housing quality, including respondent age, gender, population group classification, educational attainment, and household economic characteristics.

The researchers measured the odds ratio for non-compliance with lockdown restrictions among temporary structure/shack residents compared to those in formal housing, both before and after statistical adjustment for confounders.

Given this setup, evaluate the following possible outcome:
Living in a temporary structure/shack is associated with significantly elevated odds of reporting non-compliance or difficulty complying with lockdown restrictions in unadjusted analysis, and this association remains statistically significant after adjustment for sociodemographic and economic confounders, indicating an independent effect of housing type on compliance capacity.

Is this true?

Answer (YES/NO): NO